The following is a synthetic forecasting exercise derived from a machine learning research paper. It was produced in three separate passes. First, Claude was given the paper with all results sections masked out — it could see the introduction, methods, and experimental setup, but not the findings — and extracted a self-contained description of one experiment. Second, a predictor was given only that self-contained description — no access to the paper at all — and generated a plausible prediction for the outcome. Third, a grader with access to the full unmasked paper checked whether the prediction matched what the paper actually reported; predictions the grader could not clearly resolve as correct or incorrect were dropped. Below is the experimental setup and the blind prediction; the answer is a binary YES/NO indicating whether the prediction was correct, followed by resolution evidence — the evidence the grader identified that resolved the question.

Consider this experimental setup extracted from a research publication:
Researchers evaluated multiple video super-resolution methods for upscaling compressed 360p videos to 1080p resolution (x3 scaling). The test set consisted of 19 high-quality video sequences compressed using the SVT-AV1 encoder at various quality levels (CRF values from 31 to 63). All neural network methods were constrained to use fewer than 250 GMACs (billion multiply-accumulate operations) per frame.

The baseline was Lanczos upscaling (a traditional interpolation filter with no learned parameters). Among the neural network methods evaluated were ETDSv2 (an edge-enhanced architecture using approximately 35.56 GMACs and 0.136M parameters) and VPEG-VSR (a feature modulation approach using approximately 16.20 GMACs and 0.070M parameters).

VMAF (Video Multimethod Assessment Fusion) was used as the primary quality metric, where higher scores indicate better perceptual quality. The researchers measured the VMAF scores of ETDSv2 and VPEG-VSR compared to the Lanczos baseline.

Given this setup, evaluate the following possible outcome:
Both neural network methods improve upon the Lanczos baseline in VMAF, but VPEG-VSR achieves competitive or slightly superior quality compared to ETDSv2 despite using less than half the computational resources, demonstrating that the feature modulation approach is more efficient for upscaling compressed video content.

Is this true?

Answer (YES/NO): NO